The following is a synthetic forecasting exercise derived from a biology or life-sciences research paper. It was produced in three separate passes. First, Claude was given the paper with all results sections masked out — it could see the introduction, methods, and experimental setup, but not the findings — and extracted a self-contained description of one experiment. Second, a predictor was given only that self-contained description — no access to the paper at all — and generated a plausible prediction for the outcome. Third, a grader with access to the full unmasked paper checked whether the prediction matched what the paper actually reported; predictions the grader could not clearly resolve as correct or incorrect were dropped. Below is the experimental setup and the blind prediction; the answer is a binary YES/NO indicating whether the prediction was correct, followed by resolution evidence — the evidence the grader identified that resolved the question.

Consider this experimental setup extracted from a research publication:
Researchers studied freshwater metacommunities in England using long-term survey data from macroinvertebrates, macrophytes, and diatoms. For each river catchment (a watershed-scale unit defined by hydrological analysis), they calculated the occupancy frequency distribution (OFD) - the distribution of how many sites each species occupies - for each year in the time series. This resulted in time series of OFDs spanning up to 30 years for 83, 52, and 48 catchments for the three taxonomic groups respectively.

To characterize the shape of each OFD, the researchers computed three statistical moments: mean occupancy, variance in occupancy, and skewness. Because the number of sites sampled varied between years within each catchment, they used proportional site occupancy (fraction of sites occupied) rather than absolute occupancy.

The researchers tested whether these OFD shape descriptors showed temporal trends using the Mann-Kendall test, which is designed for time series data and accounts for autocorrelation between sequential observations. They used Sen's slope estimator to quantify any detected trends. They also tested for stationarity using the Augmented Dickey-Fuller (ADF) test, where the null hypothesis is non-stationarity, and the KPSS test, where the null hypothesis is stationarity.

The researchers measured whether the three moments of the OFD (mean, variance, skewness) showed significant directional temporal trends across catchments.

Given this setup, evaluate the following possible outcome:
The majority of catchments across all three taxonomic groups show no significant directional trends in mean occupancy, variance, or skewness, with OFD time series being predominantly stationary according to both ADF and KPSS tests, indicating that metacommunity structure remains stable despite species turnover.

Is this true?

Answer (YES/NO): NO